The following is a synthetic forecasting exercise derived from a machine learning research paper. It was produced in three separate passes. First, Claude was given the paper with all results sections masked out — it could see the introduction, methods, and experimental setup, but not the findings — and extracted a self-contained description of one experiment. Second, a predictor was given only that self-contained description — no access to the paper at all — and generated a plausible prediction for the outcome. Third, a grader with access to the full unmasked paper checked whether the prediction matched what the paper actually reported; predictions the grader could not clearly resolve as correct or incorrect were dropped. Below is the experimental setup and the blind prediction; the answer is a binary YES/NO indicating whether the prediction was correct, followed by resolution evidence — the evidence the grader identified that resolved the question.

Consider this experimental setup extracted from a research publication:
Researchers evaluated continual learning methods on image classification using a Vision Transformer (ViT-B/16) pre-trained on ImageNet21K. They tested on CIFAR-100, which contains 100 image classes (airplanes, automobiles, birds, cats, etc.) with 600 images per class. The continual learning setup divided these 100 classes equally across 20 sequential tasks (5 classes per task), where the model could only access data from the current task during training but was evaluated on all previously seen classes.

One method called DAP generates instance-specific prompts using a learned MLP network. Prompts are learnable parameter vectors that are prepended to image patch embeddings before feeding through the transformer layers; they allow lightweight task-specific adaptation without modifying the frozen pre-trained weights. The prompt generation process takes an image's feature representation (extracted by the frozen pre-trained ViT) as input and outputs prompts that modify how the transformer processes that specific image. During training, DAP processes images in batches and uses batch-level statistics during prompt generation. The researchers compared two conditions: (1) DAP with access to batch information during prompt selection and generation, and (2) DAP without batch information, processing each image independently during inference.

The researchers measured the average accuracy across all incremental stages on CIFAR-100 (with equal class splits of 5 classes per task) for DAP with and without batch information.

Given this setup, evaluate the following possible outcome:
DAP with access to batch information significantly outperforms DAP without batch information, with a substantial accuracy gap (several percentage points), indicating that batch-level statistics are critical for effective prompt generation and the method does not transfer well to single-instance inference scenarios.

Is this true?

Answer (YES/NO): NO